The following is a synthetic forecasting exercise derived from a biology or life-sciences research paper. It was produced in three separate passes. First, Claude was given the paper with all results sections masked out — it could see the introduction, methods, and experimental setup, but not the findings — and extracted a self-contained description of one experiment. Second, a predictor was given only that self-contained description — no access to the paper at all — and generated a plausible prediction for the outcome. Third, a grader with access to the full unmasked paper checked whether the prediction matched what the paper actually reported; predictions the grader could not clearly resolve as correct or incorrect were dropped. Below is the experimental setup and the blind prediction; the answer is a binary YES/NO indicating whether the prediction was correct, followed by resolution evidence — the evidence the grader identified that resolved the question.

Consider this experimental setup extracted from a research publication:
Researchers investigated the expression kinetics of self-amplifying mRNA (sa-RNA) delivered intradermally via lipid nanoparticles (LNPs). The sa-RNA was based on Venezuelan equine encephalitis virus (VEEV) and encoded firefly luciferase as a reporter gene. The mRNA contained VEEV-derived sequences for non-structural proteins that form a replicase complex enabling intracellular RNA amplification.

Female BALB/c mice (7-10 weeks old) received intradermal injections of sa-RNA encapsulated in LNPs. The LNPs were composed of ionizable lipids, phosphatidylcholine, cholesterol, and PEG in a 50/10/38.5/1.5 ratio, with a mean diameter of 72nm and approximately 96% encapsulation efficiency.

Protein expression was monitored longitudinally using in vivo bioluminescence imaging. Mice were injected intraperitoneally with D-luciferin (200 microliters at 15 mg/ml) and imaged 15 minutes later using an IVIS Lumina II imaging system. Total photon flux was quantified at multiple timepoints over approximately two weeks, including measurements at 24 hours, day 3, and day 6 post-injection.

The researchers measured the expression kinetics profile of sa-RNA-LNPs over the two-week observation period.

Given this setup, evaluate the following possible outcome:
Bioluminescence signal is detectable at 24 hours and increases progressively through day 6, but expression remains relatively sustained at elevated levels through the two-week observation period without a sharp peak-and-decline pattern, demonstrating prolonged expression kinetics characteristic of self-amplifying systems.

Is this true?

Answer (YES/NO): NO